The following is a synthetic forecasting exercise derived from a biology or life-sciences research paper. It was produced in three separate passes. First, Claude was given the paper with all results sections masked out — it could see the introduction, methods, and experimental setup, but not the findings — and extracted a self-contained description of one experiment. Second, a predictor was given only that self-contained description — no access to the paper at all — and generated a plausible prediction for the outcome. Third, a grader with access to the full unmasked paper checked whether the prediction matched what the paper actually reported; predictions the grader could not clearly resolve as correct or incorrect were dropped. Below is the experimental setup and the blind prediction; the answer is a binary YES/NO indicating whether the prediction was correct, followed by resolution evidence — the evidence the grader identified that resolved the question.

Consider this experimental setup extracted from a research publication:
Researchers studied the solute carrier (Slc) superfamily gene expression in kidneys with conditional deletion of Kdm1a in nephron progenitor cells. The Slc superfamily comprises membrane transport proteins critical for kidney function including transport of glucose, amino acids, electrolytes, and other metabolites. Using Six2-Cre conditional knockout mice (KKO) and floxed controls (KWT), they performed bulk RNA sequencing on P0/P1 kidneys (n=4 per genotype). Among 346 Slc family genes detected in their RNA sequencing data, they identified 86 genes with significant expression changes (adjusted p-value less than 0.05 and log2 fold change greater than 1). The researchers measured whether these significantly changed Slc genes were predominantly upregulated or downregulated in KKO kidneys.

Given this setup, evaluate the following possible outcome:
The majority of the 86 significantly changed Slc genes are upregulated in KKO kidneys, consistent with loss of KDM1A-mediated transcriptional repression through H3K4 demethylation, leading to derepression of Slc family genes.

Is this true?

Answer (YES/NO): NO